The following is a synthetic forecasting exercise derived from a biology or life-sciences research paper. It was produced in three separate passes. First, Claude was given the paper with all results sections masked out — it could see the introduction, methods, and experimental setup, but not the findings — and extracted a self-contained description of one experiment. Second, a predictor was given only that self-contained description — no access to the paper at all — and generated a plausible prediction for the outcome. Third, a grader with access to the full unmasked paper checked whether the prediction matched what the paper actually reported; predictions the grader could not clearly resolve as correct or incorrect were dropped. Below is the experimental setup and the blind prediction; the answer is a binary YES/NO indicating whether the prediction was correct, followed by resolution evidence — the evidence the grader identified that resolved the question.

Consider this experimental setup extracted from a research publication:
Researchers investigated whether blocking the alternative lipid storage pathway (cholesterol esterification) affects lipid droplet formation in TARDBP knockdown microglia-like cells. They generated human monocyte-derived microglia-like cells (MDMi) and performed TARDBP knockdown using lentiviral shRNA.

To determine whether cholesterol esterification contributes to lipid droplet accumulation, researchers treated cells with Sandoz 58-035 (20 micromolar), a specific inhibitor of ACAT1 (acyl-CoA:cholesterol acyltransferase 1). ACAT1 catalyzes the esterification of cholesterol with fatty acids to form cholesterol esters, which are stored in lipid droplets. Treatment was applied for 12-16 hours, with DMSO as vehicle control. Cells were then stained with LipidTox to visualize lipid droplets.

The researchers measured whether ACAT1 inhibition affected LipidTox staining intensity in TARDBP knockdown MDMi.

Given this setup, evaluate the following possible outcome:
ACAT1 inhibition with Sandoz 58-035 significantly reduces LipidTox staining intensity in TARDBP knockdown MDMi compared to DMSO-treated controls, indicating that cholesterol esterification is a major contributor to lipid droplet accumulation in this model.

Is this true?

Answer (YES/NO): NO